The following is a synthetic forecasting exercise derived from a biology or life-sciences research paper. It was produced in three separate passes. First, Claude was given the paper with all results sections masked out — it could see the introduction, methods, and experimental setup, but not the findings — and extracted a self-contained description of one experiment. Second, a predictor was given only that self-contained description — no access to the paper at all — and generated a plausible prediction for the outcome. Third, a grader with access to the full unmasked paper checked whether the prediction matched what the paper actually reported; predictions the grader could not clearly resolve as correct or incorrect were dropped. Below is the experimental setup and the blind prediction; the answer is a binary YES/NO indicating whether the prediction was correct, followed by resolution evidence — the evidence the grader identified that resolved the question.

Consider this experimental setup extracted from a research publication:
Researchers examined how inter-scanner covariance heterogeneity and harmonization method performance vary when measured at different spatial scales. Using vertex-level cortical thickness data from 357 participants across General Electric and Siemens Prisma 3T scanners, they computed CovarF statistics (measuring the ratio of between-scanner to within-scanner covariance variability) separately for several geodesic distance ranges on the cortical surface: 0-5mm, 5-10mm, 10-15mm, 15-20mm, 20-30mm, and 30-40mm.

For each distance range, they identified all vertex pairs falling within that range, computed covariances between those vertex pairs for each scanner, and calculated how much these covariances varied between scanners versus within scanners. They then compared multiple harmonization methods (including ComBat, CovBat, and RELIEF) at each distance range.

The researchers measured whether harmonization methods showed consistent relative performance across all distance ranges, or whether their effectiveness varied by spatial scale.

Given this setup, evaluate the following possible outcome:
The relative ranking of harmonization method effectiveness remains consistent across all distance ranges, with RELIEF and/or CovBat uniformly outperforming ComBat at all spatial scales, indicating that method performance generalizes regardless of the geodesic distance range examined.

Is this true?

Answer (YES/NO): NO